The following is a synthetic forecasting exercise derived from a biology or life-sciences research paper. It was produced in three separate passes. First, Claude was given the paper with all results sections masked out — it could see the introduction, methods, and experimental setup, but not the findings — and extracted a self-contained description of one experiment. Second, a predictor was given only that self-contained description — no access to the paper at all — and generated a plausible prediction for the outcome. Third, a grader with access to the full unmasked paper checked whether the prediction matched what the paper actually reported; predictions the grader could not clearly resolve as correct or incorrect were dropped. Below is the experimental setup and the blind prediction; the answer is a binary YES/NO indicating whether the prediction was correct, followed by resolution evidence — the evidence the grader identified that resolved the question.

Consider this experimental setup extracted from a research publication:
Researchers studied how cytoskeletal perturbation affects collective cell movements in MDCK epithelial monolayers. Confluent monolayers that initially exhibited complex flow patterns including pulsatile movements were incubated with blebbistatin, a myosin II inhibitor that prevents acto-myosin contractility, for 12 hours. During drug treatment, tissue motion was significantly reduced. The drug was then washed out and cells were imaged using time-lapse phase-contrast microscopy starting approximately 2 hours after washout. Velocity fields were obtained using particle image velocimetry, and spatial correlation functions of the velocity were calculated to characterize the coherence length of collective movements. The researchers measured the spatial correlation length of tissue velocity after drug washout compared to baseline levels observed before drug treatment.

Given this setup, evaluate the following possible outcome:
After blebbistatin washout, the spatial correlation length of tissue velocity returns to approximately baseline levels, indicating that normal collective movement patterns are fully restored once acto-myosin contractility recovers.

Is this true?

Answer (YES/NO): NO